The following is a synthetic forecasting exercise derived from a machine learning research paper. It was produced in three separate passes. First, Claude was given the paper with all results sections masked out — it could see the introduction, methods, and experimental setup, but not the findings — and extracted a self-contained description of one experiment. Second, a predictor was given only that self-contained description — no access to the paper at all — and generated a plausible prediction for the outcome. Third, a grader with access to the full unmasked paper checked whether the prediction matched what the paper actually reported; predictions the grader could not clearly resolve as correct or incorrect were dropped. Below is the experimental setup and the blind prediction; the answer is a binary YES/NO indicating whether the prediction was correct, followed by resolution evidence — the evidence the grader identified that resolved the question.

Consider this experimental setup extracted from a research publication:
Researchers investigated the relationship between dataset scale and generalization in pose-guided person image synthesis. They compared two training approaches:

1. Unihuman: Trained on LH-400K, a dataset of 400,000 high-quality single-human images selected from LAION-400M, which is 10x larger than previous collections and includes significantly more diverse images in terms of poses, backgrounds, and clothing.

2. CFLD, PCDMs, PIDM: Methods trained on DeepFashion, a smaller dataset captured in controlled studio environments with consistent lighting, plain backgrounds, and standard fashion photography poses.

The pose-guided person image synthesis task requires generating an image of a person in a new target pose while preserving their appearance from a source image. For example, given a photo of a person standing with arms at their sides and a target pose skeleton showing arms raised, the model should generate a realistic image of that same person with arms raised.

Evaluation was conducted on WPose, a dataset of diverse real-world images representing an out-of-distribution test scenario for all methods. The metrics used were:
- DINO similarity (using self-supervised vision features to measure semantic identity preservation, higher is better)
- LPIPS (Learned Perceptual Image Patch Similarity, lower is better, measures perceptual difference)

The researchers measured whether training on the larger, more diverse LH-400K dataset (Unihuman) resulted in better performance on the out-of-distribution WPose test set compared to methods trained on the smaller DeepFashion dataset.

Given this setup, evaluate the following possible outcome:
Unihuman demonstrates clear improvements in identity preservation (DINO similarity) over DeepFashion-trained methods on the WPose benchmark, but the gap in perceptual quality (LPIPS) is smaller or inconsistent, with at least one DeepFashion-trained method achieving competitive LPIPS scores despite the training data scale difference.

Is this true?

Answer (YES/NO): NO